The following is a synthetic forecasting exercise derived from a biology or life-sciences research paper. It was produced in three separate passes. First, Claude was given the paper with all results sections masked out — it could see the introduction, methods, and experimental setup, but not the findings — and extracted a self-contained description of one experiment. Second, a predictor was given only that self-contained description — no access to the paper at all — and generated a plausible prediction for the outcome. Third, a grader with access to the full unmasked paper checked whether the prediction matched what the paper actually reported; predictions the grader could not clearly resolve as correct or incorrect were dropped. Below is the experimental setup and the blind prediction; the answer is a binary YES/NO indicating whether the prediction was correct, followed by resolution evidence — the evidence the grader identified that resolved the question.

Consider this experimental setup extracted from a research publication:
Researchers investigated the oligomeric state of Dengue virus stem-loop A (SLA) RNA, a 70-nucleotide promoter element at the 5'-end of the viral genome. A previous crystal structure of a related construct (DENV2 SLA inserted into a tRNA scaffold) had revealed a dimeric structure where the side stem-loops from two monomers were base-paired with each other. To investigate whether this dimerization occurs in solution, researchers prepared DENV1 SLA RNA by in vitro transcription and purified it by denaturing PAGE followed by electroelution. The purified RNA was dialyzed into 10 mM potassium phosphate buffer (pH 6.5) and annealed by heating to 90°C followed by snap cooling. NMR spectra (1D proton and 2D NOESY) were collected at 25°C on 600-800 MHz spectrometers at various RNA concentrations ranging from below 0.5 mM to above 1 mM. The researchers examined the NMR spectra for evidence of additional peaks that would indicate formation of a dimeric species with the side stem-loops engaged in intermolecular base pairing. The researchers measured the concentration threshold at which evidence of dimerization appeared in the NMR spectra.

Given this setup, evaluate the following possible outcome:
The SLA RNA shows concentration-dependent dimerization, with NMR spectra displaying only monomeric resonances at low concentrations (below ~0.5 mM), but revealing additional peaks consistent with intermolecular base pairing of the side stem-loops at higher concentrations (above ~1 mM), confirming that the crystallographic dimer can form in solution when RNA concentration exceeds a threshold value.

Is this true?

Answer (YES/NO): NO